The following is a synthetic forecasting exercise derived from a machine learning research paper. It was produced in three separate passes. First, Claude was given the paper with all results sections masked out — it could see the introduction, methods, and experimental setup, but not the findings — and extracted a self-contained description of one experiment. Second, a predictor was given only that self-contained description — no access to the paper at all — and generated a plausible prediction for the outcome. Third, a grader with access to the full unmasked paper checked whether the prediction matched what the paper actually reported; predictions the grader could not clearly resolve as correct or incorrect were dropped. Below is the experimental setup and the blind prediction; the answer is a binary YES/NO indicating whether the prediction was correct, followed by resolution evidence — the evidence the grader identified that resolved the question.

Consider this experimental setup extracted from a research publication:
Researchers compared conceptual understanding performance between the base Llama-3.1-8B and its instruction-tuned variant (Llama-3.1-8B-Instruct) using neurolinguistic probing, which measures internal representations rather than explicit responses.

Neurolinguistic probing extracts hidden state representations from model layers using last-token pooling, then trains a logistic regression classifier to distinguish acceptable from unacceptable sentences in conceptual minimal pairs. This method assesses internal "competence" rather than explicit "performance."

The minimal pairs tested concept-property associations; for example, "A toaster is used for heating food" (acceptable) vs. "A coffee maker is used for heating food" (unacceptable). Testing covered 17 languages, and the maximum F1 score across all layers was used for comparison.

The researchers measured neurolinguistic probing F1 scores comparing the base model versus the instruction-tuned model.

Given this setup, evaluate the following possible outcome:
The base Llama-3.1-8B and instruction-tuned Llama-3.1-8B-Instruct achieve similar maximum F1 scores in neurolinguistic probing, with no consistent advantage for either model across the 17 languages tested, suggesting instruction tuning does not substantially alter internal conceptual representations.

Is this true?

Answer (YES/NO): YES